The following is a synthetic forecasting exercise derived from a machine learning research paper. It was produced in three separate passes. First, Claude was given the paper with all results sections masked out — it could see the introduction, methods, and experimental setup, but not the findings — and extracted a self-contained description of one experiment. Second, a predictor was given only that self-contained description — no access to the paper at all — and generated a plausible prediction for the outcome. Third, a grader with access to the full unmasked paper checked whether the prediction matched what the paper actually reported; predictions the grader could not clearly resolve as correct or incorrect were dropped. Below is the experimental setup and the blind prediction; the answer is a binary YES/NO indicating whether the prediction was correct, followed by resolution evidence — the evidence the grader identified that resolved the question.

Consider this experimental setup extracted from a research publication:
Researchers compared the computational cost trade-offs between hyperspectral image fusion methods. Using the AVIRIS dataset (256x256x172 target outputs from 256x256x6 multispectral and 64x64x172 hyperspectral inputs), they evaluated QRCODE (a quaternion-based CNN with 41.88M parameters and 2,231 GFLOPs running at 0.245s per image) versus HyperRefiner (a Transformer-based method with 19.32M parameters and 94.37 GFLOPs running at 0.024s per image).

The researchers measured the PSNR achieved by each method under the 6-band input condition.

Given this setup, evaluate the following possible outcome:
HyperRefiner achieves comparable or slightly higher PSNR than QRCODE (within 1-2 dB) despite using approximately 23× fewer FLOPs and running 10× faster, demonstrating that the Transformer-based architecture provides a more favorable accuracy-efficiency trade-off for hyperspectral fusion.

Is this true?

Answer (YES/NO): NO